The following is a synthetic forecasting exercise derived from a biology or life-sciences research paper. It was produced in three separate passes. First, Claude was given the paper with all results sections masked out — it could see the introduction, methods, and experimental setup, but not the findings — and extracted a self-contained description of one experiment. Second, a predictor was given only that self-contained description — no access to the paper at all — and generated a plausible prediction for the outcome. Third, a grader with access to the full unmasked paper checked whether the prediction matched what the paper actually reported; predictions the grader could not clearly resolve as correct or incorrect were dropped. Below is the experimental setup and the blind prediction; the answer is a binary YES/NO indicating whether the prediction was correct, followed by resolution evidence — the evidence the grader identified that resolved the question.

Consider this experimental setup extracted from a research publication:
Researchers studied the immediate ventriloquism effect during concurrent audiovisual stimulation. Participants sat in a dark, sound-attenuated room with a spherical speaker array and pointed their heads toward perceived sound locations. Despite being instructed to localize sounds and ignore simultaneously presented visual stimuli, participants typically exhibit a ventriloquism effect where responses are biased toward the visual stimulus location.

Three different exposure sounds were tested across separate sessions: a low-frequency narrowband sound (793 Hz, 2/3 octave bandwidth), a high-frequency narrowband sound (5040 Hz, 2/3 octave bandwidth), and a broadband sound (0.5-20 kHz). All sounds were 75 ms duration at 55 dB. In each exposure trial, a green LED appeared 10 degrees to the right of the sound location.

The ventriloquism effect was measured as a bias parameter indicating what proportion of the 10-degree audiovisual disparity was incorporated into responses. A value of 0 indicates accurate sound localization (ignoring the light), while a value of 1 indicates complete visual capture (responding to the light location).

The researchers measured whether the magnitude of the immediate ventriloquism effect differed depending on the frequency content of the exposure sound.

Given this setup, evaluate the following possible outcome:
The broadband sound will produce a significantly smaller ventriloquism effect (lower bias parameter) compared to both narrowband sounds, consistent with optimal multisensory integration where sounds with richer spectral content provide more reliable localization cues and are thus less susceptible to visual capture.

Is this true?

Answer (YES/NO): YES